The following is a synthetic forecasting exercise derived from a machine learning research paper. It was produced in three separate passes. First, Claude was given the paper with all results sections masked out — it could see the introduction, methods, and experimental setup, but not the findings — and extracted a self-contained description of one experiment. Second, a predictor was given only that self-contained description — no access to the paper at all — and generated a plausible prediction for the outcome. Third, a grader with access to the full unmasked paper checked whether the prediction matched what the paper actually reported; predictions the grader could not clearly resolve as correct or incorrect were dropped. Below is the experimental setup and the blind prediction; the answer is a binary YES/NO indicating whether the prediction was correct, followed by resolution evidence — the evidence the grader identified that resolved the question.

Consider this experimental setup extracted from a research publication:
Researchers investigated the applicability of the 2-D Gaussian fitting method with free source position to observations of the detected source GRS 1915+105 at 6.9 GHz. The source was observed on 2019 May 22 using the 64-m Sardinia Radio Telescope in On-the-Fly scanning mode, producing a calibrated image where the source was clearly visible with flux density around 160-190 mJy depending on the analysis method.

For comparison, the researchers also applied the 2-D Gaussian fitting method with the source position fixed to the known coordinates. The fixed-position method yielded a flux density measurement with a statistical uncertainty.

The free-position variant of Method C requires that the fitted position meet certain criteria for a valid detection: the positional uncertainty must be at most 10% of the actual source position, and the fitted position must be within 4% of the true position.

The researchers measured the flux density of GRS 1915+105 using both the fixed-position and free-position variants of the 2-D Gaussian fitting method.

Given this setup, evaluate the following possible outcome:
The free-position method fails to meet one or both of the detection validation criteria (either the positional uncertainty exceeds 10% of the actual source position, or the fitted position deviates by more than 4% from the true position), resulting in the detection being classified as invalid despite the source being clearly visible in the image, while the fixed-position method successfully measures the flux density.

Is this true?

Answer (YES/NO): NO